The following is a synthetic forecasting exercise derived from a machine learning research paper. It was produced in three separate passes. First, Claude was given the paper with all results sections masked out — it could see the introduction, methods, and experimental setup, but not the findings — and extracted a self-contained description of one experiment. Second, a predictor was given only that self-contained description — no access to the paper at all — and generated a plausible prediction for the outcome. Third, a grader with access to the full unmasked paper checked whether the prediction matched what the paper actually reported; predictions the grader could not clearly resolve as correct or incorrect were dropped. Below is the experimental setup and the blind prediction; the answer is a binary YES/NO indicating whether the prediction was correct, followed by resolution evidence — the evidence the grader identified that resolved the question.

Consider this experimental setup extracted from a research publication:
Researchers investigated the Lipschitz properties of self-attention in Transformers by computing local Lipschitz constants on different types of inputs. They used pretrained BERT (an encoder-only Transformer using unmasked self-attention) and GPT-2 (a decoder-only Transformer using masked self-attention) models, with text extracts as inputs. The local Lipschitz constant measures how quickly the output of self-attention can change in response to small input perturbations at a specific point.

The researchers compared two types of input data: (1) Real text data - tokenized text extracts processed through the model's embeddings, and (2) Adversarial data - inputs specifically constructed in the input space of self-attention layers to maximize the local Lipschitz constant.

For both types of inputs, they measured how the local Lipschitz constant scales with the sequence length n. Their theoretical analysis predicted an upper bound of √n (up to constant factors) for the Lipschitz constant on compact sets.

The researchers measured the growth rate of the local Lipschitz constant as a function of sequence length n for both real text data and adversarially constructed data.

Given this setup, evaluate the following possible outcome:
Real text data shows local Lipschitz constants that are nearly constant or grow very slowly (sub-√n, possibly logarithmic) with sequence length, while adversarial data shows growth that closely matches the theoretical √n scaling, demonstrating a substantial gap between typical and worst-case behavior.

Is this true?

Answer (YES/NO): NO